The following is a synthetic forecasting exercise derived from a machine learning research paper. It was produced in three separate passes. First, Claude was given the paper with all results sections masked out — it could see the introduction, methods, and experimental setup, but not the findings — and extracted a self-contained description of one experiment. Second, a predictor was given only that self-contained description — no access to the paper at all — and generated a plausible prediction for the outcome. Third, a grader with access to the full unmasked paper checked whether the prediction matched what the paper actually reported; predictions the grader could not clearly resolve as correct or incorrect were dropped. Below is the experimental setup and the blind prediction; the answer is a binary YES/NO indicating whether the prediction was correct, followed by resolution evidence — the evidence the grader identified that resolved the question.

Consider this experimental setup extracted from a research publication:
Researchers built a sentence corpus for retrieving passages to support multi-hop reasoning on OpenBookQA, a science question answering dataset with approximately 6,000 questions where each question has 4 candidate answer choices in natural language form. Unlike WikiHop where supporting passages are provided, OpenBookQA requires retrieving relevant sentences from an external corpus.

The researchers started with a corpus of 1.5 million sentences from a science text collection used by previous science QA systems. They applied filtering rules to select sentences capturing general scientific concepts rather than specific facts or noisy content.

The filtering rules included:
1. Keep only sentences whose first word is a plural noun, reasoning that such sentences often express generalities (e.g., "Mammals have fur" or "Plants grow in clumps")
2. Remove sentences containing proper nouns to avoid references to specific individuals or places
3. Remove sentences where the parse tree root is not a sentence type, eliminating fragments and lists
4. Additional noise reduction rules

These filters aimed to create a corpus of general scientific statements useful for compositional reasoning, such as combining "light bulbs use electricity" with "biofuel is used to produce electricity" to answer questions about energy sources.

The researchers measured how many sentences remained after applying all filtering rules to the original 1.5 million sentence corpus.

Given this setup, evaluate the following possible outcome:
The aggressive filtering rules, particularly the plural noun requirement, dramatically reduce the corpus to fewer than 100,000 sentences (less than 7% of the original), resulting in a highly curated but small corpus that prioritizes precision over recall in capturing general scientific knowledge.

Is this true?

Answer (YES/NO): NO